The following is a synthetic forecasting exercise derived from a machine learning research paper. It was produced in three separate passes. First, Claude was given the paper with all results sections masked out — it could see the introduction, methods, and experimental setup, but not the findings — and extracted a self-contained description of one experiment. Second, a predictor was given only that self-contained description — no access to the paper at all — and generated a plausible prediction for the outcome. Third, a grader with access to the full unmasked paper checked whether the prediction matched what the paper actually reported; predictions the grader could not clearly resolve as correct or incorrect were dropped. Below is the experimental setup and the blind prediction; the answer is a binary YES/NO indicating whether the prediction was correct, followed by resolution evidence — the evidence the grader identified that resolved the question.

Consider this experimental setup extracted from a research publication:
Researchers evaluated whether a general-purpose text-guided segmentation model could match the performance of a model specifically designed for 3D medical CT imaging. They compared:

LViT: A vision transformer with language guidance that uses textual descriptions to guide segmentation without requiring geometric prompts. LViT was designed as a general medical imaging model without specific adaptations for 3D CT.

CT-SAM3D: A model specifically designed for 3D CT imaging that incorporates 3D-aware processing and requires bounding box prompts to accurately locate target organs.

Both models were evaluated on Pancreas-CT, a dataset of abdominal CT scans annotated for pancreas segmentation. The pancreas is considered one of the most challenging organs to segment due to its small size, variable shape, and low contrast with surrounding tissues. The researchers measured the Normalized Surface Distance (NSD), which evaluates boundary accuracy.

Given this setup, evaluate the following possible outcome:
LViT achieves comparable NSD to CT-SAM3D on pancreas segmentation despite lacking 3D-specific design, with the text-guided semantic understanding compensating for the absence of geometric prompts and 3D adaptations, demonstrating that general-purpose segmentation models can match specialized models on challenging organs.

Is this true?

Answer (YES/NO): NO